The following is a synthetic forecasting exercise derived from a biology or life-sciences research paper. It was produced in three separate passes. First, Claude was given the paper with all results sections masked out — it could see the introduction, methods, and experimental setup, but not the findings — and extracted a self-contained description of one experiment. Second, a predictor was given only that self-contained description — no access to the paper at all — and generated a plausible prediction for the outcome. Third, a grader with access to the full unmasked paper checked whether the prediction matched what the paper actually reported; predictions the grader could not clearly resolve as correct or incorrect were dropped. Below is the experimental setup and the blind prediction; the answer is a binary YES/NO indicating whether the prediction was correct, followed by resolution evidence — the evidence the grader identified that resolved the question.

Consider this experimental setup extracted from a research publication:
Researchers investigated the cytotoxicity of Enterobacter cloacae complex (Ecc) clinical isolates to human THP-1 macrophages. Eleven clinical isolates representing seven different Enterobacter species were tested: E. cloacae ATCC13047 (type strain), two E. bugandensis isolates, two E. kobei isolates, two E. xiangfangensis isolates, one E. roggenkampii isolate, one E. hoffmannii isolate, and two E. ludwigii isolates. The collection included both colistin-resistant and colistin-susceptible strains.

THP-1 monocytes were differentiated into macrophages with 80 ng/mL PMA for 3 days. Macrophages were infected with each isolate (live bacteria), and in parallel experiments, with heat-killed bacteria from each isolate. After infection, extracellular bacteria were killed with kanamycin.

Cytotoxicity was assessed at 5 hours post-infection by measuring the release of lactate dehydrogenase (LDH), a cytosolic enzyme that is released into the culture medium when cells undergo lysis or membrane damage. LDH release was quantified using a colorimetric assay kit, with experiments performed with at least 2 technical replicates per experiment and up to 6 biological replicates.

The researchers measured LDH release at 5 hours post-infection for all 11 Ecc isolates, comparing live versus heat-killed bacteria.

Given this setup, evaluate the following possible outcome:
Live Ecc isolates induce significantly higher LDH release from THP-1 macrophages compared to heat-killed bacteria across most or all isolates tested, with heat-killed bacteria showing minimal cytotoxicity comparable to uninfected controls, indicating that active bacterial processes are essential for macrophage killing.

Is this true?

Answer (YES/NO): NO